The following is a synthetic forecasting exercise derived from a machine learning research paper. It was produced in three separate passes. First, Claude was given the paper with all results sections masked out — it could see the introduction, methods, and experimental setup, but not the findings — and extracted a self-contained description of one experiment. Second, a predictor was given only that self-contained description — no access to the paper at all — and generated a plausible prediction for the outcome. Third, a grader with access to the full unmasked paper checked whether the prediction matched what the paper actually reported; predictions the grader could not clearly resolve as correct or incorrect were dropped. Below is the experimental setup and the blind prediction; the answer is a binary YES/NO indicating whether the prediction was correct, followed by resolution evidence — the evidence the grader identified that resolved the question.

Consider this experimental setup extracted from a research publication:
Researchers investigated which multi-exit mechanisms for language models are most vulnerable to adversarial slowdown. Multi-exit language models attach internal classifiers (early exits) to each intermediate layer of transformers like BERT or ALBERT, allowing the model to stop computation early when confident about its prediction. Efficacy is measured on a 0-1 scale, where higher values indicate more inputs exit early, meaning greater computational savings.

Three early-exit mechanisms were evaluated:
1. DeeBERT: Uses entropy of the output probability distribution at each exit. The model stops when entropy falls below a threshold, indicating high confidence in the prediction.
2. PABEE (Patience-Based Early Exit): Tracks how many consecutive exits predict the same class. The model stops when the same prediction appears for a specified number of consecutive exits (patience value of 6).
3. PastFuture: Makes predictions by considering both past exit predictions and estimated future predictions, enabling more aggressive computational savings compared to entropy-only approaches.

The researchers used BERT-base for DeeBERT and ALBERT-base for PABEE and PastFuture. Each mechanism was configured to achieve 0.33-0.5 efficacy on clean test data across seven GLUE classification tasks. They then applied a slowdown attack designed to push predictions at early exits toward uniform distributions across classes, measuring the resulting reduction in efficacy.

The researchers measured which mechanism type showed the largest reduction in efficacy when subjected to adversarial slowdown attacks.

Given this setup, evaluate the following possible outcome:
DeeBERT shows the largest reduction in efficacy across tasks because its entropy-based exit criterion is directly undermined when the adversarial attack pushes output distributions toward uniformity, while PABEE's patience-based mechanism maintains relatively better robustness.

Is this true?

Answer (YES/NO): NO